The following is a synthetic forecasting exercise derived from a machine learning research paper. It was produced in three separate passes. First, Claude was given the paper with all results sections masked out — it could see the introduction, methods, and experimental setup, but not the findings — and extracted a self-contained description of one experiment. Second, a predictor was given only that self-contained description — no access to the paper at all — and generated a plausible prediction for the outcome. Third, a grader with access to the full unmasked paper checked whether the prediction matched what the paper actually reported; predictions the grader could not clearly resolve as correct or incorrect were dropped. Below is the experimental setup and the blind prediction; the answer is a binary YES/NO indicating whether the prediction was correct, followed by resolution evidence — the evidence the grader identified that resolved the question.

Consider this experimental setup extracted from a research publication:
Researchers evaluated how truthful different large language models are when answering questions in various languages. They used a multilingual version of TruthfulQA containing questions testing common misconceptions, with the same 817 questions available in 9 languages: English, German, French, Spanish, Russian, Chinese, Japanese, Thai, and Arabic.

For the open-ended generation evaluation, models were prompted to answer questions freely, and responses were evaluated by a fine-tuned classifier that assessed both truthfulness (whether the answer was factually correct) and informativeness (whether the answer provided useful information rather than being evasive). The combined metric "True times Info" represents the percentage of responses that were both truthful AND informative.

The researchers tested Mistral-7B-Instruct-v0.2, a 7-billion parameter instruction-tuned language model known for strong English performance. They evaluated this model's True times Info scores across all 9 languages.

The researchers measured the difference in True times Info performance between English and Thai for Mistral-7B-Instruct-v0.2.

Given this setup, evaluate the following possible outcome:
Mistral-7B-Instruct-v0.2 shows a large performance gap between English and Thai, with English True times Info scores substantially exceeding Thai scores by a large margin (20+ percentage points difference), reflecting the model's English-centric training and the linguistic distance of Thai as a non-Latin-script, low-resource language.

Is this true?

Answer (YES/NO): YES